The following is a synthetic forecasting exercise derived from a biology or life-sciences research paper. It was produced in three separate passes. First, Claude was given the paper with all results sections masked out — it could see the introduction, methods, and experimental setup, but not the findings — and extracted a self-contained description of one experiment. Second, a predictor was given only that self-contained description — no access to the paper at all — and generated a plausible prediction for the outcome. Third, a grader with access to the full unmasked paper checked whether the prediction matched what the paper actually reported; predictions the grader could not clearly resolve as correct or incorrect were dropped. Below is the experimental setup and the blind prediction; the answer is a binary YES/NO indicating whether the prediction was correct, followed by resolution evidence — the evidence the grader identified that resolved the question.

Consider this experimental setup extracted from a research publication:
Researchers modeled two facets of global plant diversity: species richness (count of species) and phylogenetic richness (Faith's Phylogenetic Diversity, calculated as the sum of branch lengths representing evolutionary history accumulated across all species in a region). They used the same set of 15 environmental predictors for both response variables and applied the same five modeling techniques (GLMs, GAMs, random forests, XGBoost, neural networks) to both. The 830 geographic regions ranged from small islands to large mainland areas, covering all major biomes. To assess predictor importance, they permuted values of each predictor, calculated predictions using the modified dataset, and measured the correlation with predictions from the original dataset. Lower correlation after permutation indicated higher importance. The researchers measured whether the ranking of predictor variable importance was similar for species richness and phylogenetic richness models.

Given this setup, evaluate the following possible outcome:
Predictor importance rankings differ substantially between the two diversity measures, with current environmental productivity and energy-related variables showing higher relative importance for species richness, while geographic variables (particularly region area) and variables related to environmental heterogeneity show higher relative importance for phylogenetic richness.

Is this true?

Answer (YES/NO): NO